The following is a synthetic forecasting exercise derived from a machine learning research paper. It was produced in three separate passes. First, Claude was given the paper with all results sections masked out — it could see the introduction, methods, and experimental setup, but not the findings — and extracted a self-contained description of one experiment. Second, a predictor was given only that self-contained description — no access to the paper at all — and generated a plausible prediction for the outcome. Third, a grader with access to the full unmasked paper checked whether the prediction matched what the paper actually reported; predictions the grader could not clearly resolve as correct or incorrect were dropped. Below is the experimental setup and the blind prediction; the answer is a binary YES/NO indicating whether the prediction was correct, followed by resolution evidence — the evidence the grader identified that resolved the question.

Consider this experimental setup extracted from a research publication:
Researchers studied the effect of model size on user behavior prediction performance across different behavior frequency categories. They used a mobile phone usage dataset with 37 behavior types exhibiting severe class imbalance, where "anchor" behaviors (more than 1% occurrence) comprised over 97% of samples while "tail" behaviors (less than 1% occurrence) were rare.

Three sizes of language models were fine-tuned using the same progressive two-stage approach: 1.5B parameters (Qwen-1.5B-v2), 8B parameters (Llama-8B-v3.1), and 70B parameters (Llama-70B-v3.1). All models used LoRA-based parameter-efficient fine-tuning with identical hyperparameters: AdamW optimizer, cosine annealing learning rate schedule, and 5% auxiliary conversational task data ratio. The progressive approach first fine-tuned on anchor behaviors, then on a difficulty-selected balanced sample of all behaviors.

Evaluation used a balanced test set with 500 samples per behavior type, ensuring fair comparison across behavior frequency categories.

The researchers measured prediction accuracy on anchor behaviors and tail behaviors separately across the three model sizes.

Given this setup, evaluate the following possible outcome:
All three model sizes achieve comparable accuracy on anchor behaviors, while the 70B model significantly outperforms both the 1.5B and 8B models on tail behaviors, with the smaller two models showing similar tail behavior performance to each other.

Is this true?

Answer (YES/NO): NO